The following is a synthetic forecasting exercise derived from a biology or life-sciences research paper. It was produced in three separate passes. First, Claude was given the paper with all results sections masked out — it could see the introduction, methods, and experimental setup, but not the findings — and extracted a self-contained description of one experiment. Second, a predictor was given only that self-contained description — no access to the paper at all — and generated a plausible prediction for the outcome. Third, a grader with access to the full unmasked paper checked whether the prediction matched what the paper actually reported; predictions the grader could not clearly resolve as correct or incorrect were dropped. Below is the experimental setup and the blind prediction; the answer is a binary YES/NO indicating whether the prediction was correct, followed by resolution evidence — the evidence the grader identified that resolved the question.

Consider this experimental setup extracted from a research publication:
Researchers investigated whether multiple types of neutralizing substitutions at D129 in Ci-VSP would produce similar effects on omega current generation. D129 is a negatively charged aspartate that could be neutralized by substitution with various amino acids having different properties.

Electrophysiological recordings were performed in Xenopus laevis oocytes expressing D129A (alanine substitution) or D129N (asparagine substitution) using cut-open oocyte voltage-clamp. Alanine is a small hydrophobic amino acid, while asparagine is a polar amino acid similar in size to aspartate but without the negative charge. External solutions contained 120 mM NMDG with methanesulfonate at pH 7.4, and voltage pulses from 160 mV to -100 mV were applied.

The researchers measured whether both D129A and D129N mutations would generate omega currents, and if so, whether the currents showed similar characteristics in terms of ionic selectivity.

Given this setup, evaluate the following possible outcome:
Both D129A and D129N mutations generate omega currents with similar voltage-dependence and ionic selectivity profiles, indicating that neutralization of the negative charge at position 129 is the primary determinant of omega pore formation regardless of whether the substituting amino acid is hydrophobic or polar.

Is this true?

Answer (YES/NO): YES